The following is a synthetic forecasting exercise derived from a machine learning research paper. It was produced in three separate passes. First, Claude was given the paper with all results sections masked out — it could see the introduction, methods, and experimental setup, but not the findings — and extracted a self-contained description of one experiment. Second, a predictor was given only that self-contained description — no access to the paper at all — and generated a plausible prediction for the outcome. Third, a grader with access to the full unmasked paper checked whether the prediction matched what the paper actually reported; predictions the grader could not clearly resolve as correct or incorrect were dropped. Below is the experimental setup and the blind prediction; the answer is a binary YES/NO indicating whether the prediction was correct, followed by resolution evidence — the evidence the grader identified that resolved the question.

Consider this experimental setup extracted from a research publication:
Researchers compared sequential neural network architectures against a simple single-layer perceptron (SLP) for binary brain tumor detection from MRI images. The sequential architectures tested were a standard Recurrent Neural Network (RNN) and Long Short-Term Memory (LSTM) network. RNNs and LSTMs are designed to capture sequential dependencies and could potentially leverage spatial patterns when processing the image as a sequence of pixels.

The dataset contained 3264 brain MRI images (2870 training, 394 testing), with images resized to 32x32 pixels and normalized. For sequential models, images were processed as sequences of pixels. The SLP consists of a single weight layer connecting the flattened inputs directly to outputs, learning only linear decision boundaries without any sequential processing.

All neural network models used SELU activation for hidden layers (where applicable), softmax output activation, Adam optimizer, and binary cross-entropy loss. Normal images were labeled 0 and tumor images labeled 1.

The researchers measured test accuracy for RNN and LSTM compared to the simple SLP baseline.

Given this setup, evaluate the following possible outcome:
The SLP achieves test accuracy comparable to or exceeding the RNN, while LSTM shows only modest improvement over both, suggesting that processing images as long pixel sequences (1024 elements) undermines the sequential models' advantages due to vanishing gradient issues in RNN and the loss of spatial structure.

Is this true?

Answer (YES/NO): YES